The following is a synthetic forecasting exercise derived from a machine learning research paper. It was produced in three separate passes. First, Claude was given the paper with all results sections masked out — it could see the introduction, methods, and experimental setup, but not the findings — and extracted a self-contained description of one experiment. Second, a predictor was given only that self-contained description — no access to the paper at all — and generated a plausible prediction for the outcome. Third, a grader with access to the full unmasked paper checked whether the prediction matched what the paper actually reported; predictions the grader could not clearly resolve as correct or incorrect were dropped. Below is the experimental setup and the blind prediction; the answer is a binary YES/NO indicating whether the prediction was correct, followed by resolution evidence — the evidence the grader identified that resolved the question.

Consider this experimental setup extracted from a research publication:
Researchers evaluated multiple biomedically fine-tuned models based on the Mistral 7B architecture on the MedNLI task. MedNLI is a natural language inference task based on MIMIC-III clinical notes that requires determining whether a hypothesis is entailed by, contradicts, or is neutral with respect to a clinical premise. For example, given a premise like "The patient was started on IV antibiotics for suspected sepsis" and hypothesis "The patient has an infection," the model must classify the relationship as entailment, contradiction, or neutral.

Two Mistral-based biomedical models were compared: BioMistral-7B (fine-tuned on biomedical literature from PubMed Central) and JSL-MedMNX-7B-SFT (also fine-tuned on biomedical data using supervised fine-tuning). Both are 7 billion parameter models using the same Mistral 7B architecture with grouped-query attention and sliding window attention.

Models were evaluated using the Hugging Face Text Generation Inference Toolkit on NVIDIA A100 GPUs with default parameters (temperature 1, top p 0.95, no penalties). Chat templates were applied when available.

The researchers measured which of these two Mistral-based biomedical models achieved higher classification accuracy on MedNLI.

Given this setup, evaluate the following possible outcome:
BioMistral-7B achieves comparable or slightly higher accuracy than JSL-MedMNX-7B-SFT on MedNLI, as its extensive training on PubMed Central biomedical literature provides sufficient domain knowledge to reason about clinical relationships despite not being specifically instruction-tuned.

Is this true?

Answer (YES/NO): NO